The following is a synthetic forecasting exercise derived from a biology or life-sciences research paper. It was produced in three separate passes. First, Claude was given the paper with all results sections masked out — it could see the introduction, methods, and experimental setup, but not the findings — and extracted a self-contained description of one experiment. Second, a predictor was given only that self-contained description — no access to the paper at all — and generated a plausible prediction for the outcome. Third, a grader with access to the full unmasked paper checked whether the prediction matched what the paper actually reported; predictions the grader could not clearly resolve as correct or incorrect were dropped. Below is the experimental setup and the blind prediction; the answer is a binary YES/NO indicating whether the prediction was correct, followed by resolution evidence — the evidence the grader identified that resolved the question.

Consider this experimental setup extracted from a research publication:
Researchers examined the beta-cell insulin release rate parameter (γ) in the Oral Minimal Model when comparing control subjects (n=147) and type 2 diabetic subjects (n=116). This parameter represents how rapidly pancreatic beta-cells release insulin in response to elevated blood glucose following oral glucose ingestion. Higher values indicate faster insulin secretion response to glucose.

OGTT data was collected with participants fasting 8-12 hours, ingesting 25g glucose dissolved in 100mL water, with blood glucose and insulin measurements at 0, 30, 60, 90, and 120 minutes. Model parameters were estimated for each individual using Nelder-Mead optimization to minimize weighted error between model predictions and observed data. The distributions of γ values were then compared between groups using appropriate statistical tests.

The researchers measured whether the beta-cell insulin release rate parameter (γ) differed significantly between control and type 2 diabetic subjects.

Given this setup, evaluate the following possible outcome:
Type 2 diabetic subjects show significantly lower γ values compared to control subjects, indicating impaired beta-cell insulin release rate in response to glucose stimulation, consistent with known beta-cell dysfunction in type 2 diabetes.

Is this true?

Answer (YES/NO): YES